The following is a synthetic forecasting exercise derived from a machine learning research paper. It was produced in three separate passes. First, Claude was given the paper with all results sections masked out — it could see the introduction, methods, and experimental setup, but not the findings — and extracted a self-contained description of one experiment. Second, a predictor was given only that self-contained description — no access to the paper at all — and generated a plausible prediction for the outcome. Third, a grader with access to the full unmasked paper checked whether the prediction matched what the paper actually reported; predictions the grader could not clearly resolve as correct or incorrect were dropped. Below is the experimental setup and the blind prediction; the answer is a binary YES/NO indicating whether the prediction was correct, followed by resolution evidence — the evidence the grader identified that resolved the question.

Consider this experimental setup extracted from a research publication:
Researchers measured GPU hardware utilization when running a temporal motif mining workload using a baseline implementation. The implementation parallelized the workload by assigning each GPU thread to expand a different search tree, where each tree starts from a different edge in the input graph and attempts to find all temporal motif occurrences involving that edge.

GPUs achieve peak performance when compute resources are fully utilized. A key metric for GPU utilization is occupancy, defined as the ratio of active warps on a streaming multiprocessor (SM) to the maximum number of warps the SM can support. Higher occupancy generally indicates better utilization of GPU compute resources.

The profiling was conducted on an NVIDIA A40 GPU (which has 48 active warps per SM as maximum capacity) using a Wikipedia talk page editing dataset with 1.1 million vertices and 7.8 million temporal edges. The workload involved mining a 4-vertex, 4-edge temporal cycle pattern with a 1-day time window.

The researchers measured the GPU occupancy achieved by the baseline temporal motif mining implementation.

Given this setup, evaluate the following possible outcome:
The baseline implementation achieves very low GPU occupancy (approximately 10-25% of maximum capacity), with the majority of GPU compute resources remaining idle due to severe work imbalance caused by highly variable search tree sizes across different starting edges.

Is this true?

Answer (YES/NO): YES